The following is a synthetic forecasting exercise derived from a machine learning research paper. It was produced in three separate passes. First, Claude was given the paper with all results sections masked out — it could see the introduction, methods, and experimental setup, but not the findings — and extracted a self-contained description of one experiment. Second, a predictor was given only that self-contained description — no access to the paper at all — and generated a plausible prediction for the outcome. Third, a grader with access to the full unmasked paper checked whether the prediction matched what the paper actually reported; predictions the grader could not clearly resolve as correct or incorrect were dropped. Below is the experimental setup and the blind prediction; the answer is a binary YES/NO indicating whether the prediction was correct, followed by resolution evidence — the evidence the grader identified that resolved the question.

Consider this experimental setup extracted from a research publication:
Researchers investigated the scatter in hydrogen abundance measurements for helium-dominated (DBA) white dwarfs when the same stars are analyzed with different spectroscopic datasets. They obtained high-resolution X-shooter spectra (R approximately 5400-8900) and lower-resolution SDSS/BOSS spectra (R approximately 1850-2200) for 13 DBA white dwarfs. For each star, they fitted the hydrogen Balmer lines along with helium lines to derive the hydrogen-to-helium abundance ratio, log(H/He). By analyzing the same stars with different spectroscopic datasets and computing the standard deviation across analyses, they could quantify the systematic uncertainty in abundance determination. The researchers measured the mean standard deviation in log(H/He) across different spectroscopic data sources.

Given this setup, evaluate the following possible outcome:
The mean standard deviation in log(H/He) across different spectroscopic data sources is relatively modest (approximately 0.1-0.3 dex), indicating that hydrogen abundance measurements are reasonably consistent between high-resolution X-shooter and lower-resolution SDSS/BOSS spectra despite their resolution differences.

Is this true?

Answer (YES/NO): NO